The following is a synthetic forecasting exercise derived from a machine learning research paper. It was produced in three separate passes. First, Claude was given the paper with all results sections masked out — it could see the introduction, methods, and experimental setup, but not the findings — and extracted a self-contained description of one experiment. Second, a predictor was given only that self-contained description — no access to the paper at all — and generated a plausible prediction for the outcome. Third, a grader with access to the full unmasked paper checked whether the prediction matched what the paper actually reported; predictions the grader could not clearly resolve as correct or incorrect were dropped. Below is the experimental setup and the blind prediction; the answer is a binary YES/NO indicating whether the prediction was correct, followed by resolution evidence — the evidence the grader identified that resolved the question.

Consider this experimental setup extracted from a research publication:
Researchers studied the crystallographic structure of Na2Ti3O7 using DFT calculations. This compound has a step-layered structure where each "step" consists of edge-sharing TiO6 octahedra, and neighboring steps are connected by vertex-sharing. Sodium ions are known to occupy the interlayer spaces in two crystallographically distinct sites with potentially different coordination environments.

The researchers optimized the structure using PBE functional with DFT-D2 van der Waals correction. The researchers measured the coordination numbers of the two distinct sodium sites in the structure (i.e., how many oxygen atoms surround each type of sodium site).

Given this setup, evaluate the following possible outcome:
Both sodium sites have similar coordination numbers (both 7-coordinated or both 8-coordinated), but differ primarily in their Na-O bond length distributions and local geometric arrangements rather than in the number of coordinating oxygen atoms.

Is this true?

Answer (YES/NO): NO